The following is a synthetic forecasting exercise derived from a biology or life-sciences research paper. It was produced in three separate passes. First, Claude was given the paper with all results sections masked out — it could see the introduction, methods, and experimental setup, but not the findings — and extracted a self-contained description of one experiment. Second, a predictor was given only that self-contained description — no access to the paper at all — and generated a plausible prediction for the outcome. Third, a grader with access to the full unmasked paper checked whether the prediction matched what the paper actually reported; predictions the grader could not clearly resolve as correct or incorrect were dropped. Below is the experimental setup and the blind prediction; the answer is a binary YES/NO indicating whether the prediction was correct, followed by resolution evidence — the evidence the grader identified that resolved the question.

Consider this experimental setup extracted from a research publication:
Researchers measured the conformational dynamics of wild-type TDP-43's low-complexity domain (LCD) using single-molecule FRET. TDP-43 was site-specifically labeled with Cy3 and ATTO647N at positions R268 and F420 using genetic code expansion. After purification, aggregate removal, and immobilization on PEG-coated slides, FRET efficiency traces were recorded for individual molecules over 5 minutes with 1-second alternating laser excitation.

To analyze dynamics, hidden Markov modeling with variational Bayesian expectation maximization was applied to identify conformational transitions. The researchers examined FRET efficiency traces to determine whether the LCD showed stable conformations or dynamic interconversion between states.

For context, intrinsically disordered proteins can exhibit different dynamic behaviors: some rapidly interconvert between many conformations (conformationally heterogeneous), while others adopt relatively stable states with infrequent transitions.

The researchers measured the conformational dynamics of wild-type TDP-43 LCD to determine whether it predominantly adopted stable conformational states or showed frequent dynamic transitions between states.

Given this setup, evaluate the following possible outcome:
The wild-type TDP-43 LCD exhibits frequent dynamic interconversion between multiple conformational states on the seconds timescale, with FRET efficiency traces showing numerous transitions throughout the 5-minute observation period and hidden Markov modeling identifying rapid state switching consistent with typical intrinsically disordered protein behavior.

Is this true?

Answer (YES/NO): NO